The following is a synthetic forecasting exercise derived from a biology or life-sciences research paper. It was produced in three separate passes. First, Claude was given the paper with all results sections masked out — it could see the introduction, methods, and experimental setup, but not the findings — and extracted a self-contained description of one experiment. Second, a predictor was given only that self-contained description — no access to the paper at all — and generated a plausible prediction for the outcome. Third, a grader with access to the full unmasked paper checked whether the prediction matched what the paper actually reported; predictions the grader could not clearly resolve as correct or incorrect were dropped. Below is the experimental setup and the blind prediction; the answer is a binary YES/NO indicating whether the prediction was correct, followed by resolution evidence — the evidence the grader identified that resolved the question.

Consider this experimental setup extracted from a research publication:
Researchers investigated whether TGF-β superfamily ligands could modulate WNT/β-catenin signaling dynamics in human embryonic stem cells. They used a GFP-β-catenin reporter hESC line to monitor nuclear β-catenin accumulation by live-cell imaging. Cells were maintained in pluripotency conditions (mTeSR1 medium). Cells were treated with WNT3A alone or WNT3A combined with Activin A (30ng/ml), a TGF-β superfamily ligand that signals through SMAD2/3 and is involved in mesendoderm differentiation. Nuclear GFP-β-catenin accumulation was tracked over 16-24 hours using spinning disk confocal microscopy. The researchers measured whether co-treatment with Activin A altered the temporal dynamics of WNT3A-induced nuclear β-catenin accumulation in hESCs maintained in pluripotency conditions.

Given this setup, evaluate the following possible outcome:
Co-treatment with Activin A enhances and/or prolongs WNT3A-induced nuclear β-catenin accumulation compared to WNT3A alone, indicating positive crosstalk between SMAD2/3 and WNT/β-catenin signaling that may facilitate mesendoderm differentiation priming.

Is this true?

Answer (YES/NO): YES